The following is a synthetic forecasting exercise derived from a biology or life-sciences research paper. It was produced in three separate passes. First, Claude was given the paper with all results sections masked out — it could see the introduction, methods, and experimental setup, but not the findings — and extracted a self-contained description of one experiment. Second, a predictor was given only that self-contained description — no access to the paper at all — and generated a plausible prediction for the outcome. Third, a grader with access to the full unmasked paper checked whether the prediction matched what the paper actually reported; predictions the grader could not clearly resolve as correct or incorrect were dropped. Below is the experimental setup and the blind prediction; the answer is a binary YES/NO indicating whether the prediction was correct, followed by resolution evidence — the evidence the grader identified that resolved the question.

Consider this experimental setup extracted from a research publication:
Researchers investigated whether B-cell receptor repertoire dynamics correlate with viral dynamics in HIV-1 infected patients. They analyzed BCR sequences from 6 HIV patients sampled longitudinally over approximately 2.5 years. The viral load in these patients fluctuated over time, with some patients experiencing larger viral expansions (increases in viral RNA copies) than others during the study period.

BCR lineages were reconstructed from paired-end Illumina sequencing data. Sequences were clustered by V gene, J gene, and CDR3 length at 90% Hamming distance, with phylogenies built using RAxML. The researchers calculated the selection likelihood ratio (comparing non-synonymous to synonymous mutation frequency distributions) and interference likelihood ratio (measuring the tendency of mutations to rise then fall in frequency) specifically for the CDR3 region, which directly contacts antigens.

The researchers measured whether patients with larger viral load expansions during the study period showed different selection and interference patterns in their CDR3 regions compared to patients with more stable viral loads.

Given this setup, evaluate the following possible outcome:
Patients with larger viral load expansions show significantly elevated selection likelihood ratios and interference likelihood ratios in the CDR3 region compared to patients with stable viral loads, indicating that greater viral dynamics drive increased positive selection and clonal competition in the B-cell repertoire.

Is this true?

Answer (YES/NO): YES